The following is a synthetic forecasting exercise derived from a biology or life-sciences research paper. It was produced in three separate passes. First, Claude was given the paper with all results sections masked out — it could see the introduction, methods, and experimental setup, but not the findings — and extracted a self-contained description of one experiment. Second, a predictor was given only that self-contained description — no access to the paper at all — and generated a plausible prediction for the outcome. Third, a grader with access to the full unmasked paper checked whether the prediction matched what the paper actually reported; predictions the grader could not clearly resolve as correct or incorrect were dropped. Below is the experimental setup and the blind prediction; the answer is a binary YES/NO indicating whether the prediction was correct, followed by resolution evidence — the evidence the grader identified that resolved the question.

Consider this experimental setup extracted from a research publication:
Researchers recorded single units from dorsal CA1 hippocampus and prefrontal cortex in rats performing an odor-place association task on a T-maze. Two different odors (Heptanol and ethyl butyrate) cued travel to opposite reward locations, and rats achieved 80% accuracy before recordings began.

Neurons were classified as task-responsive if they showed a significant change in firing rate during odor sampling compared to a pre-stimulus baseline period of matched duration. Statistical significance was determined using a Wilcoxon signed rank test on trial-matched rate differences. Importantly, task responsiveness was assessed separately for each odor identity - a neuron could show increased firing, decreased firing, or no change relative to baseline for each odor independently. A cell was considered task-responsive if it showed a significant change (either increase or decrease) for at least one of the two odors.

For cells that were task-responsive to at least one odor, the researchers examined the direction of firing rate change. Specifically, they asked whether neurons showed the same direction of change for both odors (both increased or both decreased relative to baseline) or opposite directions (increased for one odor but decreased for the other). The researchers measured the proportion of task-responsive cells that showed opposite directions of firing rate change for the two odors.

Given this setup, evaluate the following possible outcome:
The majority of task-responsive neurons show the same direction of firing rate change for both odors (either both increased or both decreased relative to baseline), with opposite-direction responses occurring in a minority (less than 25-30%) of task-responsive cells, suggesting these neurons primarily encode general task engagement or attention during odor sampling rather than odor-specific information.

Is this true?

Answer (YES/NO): YES